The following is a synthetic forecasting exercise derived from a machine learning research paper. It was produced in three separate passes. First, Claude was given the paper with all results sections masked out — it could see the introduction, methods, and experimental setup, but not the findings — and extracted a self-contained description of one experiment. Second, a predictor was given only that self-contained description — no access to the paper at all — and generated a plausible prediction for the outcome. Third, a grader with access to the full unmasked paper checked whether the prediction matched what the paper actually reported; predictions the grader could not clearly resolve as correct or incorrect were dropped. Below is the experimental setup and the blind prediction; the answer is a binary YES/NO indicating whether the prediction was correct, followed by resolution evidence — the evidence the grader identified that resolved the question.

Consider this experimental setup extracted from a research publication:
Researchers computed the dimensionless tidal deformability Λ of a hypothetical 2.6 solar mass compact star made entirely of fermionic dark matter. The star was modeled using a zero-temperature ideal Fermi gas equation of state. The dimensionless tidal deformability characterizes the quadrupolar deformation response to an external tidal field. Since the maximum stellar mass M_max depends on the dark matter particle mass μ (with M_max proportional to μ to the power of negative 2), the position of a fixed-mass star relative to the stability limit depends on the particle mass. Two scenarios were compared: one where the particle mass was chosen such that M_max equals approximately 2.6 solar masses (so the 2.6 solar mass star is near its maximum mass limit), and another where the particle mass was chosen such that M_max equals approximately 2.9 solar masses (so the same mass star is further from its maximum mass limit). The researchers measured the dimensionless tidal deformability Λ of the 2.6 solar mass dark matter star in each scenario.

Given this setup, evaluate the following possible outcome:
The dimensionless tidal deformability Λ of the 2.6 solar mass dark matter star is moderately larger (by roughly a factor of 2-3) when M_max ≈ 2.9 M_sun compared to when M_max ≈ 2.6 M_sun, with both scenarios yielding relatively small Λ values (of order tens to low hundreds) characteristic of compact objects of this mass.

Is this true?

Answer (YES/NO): NO